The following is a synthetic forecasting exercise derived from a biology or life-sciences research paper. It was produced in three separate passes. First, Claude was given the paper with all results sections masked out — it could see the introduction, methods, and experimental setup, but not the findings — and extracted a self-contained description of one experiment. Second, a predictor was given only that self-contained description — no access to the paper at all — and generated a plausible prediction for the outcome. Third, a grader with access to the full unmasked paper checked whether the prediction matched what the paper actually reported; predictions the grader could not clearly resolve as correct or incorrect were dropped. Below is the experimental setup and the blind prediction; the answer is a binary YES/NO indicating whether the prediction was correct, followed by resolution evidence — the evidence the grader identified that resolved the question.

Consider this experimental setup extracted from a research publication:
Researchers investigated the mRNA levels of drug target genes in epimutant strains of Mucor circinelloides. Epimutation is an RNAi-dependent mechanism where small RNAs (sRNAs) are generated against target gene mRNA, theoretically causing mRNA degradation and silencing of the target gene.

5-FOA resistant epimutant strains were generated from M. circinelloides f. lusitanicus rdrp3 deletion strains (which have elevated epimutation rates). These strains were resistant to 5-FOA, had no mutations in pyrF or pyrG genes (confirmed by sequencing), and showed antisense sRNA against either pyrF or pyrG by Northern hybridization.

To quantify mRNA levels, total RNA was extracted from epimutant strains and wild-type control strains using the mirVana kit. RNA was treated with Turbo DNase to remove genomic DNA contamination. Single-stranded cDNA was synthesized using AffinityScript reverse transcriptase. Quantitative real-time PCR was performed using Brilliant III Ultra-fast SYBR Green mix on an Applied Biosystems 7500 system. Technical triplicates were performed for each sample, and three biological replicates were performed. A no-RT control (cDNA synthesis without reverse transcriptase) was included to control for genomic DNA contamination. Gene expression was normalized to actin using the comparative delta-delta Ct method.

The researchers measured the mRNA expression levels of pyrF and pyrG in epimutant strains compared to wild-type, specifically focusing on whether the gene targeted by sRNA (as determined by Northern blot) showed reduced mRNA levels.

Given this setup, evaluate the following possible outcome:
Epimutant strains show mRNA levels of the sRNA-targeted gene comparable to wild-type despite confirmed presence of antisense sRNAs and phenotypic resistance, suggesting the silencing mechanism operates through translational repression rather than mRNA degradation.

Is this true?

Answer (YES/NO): NO